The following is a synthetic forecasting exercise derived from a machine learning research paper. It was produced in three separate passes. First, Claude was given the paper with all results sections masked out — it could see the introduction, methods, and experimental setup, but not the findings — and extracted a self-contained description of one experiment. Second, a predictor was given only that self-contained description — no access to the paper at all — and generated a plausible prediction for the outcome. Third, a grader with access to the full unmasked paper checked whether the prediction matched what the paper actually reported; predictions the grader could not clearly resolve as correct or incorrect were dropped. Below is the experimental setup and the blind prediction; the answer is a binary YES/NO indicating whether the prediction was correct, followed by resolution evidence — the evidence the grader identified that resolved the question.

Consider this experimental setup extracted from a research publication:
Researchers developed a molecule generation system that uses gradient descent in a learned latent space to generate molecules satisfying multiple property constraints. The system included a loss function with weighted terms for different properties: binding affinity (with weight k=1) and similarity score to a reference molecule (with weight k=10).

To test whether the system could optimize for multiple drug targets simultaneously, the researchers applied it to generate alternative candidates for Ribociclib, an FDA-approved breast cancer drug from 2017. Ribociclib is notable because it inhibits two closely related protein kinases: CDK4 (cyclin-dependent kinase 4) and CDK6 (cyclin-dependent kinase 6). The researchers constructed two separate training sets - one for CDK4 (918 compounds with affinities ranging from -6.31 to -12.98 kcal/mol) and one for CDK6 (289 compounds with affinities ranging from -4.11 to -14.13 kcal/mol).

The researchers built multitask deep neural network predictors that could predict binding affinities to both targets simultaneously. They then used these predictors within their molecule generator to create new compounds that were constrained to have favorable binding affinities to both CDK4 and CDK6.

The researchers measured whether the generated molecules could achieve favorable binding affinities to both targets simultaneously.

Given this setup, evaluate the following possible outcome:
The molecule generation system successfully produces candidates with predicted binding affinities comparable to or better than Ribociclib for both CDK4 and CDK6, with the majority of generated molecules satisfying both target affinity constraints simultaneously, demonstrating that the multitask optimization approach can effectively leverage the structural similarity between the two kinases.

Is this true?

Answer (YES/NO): YES